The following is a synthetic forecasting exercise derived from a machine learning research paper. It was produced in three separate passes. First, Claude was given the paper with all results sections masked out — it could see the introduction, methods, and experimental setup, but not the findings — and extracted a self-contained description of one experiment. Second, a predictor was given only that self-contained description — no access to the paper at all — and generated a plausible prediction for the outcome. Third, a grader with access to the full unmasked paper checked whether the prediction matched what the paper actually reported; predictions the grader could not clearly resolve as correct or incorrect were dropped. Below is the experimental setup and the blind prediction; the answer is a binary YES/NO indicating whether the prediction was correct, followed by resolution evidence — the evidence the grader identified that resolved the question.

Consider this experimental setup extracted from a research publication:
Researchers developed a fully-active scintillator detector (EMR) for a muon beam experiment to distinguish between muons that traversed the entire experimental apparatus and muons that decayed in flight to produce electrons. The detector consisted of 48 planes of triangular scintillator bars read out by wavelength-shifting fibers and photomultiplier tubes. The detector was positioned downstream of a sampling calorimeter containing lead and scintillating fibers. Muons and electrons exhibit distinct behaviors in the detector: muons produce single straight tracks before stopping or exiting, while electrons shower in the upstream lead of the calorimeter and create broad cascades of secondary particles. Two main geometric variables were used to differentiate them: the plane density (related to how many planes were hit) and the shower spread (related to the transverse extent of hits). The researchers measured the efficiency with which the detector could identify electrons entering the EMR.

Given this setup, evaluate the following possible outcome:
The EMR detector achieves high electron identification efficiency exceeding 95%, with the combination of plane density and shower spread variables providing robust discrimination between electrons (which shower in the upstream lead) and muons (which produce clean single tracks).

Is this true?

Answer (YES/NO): YES